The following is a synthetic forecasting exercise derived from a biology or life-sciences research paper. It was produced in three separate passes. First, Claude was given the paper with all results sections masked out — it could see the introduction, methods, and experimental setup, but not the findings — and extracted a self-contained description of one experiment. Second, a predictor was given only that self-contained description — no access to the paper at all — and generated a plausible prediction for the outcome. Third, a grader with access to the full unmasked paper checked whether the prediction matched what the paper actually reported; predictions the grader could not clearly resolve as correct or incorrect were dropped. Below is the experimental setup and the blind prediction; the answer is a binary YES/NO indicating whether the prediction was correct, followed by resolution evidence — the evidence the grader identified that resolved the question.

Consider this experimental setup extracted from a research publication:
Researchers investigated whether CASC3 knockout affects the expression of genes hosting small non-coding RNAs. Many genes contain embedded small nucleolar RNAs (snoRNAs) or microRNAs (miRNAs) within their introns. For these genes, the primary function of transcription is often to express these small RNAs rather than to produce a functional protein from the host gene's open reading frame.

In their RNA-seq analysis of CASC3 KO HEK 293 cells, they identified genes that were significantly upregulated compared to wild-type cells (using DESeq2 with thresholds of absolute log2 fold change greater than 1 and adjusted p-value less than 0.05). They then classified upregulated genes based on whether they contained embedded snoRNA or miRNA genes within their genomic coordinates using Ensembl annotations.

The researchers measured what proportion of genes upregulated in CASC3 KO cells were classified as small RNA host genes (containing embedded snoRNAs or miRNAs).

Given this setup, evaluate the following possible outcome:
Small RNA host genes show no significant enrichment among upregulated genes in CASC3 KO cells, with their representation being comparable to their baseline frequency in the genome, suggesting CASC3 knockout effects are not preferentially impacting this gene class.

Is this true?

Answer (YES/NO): NO